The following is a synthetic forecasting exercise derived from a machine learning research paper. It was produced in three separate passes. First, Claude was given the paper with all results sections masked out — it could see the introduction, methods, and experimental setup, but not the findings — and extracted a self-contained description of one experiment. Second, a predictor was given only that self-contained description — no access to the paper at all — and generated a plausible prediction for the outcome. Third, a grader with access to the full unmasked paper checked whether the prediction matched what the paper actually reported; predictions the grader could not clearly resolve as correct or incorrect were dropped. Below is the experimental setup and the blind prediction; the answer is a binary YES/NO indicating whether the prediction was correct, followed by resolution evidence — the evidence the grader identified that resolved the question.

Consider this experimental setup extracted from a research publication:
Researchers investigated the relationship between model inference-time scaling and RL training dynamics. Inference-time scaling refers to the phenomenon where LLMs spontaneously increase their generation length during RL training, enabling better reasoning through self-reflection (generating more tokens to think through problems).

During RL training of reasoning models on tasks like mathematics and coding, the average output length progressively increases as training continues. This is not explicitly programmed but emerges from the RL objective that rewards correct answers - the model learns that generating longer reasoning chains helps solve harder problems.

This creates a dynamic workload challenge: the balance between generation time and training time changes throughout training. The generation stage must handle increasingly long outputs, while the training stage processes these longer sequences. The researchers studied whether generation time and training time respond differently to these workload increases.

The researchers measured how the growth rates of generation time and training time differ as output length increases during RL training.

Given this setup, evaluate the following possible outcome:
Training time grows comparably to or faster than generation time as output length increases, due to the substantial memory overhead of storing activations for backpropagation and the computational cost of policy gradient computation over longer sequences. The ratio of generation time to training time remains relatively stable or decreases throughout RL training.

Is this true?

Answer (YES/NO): NO